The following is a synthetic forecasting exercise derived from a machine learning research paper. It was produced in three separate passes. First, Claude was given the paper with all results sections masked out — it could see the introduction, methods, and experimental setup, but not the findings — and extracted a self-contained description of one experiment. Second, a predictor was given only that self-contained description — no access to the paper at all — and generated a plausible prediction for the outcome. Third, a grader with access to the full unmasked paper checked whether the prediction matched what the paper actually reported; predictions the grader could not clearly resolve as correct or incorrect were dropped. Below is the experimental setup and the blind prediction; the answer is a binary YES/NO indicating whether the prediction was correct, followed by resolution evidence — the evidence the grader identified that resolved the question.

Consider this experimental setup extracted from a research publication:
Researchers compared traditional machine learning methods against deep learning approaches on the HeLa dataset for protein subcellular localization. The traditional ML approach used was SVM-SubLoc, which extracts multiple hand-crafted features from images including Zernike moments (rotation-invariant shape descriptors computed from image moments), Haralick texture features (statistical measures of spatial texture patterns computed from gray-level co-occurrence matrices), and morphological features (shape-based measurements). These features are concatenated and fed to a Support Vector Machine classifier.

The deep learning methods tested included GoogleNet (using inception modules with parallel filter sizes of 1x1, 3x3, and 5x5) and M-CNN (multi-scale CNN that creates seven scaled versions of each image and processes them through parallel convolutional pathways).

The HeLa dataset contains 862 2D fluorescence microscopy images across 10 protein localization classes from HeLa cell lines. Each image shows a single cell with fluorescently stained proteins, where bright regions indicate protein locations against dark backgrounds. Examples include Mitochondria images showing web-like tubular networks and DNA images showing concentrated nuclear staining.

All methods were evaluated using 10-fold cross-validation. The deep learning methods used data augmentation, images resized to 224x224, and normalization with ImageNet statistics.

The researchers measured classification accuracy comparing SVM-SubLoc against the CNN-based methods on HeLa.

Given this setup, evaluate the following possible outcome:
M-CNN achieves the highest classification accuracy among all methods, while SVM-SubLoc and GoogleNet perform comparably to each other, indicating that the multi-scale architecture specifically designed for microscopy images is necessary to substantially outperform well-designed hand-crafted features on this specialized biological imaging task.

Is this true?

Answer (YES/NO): NO